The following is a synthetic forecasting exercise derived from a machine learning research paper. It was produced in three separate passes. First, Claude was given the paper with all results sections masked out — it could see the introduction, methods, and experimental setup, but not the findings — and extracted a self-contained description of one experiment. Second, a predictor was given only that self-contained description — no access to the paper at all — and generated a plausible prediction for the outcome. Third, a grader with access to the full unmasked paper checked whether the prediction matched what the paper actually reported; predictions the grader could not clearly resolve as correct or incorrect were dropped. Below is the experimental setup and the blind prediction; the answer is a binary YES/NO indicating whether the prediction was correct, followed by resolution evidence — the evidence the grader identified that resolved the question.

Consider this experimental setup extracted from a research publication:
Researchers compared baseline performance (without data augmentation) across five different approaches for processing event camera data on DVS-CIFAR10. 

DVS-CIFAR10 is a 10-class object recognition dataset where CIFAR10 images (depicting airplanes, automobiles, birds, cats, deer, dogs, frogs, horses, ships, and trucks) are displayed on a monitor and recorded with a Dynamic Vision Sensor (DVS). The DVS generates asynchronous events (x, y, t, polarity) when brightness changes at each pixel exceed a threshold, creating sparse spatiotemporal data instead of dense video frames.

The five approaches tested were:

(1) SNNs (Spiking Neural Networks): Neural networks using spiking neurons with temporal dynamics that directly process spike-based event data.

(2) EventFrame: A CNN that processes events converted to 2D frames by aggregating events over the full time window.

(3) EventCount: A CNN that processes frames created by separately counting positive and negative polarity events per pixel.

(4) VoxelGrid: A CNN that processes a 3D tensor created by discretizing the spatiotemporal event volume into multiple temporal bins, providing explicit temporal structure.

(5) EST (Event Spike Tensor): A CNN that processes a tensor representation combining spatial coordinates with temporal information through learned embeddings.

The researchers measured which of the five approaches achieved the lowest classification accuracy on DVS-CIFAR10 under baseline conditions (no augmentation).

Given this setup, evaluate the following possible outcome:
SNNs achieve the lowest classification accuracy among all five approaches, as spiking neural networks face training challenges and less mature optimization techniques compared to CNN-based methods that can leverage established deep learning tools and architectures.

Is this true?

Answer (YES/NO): NO